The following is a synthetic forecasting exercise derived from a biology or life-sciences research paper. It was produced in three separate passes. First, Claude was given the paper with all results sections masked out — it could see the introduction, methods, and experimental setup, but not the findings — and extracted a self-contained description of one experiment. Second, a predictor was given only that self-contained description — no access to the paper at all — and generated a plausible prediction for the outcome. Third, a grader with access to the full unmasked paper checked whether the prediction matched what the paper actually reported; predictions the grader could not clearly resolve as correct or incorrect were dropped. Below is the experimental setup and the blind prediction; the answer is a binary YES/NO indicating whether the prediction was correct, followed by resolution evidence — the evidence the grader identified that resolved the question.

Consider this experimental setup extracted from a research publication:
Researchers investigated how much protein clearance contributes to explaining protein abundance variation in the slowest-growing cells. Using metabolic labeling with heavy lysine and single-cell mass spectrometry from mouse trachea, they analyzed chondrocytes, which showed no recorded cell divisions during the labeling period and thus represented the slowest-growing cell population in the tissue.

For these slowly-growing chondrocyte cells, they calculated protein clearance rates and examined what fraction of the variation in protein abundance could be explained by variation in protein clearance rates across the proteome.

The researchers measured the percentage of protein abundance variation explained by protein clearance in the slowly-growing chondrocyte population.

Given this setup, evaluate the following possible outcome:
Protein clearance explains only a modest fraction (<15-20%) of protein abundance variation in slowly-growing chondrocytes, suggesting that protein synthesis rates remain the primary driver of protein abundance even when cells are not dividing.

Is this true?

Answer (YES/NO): NO